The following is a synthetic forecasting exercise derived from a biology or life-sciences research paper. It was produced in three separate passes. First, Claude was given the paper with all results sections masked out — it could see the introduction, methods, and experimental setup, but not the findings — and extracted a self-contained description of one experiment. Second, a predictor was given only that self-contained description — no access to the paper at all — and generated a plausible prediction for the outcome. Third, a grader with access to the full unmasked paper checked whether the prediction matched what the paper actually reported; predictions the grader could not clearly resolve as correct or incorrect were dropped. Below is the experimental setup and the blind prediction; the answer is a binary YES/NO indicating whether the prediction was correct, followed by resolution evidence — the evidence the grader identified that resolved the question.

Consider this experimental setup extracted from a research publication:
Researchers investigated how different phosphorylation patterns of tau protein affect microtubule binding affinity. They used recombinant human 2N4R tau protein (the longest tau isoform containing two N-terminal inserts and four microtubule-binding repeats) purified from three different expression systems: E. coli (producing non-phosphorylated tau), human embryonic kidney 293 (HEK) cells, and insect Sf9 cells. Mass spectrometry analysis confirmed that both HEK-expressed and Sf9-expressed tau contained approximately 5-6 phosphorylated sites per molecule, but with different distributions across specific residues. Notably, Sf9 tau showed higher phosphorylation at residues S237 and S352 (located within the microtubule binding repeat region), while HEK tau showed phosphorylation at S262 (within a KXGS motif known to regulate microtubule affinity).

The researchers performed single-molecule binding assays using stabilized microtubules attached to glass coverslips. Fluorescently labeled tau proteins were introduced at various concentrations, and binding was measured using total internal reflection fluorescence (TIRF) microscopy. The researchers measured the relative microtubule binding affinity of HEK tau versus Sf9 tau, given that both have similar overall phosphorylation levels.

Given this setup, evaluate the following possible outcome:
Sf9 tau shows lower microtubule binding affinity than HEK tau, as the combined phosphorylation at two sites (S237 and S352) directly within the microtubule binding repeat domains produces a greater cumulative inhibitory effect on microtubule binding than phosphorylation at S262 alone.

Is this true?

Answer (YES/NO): YES